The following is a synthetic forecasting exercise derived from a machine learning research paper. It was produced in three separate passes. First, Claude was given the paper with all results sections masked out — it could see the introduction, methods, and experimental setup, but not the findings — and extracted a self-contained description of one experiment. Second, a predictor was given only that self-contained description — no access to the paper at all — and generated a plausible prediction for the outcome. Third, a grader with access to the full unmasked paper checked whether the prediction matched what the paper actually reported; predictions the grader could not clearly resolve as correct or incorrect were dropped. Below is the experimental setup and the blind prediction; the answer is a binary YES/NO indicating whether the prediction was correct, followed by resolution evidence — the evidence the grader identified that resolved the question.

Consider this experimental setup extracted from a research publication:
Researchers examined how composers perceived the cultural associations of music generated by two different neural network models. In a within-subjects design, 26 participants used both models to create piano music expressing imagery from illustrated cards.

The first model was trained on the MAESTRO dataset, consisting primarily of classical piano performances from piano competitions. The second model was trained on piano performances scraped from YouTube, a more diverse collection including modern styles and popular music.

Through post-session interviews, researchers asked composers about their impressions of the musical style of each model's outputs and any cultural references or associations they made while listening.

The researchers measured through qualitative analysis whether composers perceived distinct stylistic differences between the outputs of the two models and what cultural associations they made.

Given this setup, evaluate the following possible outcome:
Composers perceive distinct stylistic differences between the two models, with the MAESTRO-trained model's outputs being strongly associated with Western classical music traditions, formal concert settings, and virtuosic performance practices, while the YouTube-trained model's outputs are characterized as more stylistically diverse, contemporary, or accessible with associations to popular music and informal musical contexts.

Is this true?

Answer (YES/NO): NO